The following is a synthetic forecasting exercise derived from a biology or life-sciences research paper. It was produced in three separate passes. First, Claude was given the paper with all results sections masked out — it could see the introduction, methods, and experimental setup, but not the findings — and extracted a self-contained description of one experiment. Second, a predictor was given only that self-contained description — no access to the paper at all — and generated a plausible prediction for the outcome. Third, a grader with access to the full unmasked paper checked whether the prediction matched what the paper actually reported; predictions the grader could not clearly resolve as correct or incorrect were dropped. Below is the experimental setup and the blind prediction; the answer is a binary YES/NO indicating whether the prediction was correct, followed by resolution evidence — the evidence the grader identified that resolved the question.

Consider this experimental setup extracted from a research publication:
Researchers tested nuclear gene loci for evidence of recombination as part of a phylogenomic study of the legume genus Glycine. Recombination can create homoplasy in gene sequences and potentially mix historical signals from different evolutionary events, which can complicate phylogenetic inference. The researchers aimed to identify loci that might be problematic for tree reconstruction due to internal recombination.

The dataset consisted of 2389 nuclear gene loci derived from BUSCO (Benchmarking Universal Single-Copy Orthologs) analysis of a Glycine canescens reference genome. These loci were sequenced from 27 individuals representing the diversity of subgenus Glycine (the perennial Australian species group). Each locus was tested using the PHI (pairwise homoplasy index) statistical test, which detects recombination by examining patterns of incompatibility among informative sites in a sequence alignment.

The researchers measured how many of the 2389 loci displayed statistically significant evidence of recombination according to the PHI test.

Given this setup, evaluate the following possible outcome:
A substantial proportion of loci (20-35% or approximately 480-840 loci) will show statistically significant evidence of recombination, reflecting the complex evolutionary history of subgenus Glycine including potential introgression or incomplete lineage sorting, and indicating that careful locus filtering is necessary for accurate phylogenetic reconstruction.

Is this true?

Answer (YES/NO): NO